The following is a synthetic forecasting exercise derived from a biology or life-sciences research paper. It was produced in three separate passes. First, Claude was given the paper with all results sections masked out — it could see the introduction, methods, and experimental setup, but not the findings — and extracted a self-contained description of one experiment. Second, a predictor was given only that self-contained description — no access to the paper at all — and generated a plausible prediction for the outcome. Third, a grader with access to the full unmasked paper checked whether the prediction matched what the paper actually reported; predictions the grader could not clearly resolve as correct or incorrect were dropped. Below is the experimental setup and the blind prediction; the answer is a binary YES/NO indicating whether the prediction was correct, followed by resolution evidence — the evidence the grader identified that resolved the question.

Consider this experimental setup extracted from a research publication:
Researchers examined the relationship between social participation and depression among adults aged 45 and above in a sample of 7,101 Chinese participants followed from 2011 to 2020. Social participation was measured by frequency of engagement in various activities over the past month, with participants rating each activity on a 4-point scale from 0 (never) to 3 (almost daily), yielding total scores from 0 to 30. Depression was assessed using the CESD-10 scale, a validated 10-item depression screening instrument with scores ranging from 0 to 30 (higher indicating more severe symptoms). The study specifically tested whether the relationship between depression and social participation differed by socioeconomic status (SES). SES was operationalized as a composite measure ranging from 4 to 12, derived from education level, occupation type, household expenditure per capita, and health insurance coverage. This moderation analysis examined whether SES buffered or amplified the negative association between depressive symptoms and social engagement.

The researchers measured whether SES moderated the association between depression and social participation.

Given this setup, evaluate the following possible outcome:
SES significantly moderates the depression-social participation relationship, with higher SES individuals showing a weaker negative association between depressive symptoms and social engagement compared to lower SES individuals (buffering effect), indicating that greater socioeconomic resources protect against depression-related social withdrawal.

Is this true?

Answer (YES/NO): NO